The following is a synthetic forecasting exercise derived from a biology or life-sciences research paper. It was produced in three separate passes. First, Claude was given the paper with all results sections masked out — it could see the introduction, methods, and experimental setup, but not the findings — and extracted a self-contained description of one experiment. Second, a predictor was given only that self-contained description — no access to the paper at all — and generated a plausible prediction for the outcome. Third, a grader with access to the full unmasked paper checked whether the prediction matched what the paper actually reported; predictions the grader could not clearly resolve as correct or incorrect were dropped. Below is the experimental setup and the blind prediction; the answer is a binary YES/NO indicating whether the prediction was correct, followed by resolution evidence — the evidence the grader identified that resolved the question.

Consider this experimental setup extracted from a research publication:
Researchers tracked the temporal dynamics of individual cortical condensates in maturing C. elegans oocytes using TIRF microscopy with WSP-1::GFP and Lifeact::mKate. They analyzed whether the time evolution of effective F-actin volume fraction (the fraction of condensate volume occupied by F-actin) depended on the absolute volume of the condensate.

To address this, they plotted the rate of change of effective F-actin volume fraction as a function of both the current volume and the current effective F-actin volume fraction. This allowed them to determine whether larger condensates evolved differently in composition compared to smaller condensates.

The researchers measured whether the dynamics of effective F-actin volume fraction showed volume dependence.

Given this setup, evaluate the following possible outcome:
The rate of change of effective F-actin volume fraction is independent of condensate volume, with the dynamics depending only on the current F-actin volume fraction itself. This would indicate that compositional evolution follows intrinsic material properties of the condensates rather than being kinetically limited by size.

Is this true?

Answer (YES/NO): YES